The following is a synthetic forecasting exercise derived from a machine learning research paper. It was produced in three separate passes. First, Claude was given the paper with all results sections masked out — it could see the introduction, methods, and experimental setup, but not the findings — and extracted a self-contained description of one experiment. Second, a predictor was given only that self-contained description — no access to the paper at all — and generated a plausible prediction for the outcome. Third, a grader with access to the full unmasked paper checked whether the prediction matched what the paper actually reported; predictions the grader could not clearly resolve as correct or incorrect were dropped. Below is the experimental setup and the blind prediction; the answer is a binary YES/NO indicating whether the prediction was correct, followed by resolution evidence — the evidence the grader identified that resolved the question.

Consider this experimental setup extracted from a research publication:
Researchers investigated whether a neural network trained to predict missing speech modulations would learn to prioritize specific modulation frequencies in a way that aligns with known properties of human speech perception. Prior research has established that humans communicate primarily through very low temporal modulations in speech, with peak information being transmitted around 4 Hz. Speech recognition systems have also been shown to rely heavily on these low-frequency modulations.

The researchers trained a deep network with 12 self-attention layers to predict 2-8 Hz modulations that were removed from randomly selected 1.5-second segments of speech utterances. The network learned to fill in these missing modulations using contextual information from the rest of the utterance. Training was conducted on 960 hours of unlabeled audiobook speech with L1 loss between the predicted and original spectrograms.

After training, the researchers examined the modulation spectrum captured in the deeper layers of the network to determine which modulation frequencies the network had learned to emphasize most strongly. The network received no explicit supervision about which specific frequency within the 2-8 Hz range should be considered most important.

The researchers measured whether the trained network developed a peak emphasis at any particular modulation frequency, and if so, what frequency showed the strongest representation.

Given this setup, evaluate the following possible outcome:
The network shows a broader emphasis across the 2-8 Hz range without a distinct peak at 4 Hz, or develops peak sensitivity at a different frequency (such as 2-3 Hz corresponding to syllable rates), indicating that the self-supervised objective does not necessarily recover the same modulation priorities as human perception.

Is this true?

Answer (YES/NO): NO